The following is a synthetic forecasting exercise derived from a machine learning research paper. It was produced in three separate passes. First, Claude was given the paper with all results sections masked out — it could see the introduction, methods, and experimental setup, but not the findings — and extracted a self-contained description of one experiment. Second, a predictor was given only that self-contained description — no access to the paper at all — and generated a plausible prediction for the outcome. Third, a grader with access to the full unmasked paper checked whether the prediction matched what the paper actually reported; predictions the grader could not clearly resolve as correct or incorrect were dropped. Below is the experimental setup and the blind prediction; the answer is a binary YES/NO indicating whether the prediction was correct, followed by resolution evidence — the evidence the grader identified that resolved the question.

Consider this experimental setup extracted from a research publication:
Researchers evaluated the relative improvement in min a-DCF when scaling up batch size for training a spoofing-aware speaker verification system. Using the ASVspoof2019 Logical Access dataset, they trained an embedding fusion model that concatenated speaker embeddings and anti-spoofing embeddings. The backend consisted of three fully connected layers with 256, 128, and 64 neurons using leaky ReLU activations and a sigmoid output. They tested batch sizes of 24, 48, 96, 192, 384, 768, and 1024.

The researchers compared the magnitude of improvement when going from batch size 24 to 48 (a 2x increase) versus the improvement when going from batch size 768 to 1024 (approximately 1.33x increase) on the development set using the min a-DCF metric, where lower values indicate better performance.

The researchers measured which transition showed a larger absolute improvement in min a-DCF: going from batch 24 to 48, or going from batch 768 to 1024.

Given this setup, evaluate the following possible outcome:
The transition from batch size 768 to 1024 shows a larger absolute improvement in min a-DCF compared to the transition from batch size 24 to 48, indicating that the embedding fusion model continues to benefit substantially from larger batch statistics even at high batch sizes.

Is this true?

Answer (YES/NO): NO